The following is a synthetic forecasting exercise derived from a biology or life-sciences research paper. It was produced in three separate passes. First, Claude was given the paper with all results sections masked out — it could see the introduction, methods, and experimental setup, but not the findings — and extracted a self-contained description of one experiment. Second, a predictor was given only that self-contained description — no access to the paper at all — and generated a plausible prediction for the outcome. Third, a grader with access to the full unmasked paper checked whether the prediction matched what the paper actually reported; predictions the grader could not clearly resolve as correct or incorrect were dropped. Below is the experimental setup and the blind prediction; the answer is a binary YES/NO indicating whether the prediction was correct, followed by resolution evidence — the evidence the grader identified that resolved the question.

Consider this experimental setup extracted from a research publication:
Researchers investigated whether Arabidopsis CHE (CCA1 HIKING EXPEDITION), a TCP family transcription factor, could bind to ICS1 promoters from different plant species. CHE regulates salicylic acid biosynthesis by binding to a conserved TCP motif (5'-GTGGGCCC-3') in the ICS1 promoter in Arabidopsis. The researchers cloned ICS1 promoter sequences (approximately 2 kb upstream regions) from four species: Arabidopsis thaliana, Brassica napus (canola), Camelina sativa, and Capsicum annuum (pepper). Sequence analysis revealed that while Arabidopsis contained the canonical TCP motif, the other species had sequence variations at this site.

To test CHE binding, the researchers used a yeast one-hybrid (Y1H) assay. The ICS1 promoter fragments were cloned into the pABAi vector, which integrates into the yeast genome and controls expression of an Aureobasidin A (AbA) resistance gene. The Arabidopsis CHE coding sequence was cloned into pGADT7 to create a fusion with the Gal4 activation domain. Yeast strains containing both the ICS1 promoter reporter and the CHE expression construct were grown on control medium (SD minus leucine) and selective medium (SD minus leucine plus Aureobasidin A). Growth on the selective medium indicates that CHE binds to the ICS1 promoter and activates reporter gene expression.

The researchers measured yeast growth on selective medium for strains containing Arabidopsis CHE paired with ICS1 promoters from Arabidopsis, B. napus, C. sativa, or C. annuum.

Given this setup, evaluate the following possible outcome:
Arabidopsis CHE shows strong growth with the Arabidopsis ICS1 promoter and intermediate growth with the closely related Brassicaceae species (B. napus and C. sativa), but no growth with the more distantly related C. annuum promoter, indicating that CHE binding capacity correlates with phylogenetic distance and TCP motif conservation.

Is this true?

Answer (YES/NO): NO